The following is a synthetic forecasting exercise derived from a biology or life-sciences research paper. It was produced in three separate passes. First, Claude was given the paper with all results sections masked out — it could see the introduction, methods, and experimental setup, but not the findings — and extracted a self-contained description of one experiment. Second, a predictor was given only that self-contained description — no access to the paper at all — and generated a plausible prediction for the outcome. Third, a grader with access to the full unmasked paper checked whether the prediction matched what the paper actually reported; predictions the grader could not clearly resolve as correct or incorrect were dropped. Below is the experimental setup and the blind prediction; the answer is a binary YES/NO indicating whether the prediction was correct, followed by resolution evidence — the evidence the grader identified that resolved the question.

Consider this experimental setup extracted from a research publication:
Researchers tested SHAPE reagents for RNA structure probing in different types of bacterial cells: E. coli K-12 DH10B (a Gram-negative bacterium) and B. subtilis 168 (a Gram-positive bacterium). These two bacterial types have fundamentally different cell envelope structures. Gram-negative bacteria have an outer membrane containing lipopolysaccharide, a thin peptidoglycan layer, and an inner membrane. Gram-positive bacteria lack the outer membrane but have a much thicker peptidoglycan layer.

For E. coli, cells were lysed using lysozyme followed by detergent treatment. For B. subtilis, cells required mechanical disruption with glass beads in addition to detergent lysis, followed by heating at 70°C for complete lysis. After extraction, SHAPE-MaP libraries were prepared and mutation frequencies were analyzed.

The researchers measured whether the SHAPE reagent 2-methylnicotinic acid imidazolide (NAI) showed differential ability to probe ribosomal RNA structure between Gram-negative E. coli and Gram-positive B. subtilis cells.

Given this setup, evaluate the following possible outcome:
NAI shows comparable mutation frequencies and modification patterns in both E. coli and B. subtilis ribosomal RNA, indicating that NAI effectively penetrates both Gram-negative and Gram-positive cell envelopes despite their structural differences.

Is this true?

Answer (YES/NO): NO